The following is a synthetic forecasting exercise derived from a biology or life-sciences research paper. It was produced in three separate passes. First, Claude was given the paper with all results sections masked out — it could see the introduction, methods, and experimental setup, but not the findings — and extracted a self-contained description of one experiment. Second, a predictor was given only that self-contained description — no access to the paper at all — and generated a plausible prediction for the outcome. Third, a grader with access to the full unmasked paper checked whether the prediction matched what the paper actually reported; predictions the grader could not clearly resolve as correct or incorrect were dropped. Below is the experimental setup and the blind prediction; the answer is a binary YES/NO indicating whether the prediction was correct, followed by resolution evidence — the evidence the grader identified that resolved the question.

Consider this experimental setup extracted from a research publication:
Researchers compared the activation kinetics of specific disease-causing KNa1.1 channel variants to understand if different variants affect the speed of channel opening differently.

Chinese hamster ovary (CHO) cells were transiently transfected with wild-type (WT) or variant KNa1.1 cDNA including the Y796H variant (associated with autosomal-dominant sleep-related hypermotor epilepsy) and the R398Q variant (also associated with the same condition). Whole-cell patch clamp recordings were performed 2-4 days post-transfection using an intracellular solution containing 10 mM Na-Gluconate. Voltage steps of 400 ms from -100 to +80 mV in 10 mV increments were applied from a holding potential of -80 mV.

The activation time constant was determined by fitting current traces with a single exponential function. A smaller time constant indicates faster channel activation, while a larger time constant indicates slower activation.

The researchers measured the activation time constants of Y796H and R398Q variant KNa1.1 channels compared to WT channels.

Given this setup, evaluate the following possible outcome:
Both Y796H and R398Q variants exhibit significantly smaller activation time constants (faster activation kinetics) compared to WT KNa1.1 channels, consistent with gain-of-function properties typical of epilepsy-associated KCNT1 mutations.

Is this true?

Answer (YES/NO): NO